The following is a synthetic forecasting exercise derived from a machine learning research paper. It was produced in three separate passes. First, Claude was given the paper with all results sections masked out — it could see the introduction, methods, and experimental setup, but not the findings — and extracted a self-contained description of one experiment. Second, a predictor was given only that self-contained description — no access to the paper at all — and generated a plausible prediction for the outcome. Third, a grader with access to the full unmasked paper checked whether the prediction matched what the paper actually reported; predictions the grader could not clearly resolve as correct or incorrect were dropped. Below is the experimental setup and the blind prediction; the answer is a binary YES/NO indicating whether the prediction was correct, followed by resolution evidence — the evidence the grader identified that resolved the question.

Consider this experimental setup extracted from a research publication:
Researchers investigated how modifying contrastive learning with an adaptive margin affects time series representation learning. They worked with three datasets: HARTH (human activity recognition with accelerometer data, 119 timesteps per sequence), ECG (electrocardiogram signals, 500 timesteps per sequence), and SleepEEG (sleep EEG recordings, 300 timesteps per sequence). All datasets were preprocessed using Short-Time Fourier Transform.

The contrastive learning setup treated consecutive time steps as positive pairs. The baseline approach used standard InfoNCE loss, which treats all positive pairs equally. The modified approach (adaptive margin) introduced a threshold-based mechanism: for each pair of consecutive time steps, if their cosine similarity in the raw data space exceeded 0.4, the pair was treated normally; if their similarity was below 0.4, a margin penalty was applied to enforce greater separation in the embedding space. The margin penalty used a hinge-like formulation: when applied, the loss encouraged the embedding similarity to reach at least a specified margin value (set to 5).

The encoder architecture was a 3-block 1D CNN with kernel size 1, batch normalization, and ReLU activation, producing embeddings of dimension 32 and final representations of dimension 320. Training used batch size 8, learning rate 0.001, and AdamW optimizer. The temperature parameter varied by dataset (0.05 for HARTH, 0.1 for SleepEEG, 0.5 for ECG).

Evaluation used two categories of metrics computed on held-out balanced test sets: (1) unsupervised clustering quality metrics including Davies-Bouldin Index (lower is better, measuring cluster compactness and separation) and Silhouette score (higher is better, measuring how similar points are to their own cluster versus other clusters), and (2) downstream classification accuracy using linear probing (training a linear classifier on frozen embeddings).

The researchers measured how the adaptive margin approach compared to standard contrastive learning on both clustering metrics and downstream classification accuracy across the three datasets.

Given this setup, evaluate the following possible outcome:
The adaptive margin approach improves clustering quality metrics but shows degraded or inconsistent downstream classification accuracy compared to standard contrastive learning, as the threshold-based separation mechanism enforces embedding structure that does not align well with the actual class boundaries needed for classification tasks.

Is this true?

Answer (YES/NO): YES